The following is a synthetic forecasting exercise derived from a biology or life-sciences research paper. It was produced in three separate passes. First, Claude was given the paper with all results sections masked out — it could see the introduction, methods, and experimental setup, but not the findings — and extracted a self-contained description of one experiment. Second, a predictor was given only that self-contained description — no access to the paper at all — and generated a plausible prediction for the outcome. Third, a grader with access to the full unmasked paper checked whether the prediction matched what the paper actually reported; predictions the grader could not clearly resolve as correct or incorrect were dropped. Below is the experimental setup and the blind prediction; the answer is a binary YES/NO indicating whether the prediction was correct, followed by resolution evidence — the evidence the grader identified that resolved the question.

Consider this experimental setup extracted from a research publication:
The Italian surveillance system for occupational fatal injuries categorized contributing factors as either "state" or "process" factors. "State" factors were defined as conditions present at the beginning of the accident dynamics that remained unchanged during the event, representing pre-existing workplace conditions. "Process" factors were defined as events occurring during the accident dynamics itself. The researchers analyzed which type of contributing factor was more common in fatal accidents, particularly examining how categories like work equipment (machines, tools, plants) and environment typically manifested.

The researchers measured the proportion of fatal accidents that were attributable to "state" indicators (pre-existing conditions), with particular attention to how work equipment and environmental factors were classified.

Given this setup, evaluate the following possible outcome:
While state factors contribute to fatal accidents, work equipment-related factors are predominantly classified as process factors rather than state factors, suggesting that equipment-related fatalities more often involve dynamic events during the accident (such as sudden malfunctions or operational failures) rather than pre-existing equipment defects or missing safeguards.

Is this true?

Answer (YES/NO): NO